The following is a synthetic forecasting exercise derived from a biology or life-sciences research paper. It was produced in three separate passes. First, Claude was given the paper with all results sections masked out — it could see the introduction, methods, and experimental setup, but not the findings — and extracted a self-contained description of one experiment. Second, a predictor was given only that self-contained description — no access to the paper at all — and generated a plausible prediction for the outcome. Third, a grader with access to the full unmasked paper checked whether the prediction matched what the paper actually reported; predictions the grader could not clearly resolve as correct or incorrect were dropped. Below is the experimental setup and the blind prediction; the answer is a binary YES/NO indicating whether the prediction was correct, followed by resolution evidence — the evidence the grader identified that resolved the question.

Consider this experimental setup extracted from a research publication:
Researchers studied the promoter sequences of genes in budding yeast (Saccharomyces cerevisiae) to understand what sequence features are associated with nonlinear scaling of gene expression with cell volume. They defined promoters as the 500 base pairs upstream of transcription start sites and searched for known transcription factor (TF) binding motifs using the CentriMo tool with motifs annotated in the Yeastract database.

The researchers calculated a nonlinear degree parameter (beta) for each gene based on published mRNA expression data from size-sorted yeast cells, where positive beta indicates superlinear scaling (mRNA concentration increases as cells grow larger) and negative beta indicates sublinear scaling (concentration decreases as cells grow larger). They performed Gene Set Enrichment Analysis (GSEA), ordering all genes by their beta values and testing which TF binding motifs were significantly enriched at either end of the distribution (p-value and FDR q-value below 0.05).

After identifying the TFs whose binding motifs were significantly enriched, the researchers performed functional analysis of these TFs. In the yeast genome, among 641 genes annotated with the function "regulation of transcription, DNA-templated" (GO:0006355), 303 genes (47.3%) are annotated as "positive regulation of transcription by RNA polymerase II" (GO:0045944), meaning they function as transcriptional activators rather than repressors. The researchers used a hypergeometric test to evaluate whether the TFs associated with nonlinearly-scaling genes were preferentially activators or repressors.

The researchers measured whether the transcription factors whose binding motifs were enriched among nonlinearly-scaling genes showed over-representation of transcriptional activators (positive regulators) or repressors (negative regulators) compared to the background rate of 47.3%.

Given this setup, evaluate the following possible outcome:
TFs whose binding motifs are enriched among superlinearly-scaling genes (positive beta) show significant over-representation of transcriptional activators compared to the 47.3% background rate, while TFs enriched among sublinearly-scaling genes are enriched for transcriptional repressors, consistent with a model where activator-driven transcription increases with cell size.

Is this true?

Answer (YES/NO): NO